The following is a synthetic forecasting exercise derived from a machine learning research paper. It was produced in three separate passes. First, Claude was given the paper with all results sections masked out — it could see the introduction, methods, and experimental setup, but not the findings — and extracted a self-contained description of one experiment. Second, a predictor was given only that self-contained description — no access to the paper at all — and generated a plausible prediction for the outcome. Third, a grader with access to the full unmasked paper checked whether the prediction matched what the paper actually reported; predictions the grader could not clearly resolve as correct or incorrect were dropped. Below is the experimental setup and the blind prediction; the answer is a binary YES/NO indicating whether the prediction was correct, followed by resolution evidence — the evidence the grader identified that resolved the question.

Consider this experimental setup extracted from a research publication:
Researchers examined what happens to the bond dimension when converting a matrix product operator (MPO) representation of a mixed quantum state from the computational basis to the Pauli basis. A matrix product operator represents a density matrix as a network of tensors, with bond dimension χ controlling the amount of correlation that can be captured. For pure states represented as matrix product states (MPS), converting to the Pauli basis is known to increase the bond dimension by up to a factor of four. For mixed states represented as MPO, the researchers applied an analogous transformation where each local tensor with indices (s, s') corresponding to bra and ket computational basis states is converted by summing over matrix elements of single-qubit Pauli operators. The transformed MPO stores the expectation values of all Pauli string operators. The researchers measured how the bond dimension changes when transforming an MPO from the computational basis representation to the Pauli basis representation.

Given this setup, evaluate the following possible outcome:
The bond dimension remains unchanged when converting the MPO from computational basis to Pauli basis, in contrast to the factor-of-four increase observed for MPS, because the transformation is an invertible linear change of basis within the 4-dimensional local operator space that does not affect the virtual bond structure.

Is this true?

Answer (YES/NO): YES